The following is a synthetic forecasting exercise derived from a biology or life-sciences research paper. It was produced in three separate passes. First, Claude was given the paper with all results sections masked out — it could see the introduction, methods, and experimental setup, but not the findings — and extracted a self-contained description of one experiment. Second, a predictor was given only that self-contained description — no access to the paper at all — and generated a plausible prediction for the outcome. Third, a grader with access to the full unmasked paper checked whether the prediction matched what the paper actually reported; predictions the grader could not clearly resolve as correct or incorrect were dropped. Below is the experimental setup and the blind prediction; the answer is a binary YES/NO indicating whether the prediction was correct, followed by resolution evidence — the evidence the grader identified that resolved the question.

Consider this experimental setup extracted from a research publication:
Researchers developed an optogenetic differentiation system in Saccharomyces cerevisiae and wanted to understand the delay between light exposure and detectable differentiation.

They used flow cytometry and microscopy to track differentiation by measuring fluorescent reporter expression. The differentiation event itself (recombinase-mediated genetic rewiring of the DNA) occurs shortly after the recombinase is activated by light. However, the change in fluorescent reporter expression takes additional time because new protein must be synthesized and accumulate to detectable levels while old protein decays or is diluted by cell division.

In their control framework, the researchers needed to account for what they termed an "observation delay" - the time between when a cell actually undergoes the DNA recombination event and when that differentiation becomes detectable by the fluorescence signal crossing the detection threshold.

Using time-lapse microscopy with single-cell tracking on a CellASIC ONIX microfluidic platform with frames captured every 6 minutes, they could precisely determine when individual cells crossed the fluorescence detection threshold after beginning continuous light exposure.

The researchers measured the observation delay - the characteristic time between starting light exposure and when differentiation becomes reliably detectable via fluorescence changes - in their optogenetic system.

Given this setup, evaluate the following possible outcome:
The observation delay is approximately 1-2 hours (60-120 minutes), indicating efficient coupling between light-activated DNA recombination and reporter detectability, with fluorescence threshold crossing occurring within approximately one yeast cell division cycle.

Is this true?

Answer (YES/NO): YES